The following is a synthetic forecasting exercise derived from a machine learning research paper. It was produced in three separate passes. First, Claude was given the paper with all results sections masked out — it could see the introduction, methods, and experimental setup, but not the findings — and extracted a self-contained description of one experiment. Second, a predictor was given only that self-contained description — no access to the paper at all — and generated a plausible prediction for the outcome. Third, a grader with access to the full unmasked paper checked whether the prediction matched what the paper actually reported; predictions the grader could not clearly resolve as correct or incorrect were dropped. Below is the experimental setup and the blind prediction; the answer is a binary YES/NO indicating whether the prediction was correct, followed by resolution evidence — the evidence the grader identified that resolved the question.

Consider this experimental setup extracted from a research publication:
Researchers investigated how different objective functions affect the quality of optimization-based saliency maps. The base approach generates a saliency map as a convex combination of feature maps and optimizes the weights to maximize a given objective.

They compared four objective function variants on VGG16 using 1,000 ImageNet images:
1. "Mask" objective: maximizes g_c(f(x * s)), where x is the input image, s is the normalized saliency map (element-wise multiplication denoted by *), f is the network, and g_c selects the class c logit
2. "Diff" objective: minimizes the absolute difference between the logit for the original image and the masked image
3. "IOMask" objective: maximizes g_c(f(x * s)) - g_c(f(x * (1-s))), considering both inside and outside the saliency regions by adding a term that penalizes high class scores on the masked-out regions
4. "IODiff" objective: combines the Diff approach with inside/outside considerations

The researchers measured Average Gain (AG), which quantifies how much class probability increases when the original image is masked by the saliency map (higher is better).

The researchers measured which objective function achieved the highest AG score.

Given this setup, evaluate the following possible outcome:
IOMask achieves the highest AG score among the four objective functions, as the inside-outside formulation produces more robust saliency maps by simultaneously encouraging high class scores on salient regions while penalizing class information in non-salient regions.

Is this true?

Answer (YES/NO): NO